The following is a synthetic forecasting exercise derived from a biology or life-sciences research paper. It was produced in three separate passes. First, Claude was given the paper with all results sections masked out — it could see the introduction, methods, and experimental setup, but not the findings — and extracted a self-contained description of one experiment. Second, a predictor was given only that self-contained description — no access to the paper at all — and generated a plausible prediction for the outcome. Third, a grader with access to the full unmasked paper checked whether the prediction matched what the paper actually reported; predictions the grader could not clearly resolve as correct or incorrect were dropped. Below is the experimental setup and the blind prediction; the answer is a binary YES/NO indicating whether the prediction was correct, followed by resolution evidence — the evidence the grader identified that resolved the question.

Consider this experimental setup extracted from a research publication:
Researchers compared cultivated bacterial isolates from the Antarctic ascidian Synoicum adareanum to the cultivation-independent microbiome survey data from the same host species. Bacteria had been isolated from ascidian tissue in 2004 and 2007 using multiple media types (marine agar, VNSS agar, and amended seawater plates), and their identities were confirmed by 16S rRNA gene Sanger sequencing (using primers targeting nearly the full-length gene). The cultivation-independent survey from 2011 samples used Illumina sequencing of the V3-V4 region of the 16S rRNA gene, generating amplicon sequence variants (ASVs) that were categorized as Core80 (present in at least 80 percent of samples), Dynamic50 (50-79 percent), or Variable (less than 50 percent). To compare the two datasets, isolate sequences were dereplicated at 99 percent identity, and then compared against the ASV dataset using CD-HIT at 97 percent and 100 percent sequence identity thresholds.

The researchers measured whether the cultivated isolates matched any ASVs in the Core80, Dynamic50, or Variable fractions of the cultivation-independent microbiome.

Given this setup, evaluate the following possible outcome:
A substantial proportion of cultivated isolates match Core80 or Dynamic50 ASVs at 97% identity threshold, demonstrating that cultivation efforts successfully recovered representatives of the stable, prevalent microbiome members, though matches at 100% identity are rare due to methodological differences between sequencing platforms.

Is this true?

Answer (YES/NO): NO